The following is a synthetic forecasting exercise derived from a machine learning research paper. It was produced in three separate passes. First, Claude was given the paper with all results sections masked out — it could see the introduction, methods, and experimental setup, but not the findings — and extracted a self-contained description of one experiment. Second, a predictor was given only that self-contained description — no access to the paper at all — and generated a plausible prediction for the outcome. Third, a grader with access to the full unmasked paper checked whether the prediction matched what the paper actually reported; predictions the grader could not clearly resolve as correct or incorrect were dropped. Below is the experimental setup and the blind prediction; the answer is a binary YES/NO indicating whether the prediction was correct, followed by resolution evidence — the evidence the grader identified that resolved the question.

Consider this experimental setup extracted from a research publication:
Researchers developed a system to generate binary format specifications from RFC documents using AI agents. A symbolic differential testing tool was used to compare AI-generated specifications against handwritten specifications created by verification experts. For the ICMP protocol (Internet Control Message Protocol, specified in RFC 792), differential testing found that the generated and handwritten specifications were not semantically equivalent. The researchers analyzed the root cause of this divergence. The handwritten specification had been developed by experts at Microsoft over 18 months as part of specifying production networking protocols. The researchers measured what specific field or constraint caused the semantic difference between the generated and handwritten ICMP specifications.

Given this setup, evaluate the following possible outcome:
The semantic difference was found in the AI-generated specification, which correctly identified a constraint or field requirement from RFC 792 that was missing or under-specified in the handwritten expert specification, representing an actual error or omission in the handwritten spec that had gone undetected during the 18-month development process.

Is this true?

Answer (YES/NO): YES